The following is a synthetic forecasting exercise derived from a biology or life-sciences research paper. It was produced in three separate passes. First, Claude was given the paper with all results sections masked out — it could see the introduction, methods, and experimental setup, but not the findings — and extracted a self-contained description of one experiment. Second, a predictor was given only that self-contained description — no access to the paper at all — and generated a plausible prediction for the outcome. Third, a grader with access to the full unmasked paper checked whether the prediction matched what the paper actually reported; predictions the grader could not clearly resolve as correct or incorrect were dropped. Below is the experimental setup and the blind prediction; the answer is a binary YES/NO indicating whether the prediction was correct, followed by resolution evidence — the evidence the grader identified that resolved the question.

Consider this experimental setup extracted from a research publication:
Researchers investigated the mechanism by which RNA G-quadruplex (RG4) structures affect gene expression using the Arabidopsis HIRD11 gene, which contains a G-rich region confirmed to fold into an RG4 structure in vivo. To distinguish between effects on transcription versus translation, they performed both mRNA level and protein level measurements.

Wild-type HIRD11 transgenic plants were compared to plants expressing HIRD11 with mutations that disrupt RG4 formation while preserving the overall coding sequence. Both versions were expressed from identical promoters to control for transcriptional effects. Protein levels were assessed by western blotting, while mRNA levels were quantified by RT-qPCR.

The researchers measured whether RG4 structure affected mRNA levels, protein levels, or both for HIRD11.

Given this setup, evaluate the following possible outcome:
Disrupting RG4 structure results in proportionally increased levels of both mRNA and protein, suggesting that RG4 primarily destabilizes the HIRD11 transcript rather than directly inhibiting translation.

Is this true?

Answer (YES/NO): NO